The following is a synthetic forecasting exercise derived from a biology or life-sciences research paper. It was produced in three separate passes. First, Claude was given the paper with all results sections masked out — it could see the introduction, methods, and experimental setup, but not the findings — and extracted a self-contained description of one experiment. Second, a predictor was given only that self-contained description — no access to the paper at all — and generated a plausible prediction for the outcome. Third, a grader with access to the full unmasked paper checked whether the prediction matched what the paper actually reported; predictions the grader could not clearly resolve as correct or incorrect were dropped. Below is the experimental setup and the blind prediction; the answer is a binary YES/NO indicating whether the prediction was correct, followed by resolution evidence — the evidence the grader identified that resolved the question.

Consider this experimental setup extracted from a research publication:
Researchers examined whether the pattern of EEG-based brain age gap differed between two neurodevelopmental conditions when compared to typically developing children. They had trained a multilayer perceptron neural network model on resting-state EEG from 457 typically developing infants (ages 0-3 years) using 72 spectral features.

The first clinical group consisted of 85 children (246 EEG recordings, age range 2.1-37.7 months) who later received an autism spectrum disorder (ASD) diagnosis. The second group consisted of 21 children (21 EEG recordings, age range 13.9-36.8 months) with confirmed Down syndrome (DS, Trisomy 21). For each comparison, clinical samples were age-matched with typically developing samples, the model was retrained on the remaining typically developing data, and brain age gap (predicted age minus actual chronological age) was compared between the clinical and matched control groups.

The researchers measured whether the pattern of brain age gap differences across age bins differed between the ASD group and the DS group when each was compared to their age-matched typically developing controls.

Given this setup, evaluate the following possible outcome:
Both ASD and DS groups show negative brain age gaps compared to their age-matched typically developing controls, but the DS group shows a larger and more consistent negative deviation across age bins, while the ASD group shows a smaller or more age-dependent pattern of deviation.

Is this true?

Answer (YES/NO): YES